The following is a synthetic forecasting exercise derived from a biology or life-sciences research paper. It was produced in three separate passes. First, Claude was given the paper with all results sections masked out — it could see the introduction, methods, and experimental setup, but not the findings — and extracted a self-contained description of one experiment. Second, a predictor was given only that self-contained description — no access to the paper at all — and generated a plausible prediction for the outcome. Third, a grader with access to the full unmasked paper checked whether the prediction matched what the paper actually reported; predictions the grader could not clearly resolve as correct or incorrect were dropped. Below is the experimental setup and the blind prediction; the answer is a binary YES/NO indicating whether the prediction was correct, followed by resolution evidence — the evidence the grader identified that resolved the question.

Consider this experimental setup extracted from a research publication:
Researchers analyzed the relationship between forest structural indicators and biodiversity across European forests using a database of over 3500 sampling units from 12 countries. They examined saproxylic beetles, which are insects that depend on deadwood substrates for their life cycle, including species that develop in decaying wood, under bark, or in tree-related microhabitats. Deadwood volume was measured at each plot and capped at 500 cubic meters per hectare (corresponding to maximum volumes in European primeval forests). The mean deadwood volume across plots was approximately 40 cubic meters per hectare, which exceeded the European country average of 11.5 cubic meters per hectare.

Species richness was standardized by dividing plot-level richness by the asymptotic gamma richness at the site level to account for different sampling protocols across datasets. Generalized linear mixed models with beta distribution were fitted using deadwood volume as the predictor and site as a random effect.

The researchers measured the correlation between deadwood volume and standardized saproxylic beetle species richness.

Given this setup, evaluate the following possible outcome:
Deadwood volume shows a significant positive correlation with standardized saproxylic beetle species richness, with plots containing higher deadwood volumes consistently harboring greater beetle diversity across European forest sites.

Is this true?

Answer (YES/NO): NO